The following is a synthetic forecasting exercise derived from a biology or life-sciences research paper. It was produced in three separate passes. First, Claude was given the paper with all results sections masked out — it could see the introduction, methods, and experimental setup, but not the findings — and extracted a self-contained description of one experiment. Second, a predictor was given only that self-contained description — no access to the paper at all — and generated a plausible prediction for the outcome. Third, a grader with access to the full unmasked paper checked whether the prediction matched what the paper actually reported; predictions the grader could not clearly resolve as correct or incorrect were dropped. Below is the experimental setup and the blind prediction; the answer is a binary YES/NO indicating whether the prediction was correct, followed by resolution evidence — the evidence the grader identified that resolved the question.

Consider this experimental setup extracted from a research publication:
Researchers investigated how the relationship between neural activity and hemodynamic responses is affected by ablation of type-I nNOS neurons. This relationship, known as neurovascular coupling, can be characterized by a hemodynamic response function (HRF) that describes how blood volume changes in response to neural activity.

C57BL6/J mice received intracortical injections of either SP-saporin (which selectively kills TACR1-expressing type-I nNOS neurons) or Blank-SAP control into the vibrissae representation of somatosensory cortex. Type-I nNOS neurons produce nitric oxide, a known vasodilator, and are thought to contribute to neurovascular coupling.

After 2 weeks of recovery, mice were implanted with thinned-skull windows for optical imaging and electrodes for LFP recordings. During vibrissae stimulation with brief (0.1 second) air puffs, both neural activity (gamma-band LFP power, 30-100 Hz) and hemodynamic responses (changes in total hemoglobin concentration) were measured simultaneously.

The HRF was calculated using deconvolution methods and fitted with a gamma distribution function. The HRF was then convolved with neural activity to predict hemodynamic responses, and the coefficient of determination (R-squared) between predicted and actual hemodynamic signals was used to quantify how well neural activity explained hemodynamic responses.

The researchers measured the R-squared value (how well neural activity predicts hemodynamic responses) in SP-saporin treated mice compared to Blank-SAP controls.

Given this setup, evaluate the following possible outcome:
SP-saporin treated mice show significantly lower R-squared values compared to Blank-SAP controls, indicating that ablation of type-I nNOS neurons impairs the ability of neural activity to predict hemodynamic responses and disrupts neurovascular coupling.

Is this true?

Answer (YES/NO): NO